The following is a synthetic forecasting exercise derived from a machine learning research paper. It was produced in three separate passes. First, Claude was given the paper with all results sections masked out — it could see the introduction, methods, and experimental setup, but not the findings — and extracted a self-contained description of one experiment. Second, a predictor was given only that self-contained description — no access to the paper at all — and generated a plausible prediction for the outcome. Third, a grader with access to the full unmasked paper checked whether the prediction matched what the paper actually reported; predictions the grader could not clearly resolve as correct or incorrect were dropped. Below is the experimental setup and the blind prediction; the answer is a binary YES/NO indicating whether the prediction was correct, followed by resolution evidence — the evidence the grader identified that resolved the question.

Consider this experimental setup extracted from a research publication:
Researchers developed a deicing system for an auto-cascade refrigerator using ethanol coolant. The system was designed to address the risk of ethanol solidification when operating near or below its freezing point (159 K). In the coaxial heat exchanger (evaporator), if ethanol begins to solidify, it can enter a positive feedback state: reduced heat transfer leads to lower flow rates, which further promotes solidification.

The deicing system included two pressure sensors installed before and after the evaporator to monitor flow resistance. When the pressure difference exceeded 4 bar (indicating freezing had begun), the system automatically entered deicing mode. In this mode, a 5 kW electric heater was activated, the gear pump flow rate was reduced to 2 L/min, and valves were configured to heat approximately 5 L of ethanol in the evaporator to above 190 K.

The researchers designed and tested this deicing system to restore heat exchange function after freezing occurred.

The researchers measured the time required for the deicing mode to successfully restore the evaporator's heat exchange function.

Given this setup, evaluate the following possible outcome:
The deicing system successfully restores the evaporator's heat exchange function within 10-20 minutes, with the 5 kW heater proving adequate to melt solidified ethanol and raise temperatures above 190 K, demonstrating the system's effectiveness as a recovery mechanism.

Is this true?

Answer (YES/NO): NO